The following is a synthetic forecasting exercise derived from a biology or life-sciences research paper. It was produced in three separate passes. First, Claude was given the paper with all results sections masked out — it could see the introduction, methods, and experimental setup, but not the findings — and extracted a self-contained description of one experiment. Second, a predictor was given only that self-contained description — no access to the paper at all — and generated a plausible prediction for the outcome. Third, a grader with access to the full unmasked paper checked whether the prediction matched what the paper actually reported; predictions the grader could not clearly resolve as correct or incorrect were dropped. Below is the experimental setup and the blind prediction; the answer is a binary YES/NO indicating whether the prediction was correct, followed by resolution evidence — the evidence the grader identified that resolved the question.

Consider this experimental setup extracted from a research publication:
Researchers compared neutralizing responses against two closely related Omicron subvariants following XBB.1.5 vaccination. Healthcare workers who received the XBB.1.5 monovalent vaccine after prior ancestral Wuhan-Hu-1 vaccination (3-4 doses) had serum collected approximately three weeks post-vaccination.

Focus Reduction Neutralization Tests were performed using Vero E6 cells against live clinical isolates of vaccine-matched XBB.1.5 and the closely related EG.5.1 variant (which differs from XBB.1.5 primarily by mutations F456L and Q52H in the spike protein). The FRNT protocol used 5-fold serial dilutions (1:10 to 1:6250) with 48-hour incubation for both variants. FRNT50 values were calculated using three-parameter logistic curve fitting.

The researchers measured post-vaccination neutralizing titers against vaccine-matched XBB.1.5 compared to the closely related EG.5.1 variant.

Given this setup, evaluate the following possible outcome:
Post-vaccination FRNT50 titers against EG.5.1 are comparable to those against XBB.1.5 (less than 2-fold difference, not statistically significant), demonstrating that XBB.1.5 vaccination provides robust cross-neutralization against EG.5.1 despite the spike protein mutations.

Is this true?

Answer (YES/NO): YES